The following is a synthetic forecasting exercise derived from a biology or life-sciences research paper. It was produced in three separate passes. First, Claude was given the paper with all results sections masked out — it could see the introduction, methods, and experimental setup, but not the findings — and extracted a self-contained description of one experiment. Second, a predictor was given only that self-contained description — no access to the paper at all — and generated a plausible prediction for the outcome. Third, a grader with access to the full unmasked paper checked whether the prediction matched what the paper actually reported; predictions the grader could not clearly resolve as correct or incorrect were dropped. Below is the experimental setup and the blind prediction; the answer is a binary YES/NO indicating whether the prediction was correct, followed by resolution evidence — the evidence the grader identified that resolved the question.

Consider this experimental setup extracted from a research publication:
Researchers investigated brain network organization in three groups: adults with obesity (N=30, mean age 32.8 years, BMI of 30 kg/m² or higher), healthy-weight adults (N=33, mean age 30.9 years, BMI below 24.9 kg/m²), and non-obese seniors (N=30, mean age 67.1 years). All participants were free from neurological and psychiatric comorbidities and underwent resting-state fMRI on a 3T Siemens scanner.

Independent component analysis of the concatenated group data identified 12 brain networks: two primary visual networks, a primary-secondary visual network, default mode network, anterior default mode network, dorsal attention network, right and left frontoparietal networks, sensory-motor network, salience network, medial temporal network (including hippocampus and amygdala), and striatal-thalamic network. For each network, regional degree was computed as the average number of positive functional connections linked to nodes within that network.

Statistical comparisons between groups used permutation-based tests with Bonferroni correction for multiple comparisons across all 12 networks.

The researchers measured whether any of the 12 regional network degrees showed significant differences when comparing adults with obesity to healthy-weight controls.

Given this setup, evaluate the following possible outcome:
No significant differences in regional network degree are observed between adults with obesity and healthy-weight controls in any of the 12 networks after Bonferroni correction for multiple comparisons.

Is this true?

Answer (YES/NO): NO